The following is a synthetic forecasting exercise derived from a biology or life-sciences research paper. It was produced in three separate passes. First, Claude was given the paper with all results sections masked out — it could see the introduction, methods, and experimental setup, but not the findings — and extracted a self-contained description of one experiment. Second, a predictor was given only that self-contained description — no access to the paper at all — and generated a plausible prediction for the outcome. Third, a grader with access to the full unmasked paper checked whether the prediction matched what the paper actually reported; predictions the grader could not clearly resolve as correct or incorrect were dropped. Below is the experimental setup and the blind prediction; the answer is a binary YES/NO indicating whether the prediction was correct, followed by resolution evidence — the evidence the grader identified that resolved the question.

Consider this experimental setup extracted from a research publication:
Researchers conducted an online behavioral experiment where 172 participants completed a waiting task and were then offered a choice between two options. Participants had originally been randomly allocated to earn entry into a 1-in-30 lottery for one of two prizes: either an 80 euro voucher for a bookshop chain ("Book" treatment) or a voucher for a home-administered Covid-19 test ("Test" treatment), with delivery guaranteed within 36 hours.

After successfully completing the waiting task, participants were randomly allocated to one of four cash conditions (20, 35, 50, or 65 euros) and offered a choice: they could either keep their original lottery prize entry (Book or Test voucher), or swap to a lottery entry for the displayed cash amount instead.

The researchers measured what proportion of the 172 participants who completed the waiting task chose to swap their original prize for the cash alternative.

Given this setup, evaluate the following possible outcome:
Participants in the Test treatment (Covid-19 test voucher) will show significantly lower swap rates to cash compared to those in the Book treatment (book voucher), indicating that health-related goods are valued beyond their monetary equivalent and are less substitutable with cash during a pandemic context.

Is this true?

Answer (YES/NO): NO